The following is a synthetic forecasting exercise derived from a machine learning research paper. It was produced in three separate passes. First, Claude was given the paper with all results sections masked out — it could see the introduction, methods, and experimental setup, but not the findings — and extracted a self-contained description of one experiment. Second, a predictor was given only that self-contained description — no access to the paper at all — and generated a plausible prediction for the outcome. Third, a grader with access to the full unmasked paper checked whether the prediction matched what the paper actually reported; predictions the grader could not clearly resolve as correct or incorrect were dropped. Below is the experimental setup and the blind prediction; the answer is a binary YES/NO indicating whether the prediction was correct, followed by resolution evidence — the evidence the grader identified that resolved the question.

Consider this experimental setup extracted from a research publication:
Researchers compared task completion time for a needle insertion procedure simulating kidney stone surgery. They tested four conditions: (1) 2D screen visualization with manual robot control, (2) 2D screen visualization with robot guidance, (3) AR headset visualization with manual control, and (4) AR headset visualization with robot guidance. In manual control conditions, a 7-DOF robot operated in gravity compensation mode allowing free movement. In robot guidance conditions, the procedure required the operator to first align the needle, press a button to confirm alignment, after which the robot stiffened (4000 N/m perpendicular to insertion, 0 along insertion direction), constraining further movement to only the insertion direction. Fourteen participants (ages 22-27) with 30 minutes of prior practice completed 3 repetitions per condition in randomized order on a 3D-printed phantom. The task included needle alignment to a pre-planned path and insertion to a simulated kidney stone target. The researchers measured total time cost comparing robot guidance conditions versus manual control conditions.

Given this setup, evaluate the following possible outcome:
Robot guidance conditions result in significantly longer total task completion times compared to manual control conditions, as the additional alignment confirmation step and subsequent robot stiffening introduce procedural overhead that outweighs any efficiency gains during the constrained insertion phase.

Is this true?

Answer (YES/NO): NO